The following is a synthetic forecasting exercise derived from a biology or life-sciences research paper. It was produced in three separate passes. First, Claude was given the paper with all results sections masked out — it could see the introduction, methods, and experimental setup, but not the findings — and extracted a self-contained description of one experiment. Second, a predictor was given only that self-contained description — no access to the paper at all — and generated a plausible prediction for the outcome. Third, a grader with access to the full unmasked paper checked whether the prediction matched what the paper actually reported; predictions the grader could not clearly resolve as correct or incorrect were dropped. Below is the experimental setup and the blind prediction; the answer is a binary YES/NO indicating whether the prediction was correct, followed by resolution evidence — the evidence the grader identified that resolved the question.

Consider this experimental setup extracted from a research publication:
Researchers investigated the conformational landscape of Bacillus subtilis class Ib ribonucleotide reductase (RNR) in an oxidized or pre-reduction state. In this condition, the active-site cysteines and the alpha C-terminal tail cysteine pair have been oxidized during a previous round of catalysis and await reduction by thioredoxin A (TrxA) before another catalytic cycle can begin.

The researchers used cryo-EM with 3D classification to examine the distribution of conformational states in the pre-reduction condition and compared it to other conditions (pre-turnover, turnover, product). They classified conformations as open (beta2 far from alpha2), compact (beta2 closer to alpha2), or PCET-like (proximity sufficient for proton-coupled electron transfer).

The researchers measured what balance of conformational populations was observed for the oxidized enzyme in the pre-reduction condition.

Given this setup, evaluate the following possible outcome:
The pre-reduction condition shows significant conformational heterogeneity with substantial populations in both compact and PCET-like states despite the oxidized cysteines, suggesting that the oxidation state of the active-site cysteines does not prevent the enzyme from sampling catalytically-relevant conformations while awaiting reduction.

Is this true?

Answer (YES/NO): NO